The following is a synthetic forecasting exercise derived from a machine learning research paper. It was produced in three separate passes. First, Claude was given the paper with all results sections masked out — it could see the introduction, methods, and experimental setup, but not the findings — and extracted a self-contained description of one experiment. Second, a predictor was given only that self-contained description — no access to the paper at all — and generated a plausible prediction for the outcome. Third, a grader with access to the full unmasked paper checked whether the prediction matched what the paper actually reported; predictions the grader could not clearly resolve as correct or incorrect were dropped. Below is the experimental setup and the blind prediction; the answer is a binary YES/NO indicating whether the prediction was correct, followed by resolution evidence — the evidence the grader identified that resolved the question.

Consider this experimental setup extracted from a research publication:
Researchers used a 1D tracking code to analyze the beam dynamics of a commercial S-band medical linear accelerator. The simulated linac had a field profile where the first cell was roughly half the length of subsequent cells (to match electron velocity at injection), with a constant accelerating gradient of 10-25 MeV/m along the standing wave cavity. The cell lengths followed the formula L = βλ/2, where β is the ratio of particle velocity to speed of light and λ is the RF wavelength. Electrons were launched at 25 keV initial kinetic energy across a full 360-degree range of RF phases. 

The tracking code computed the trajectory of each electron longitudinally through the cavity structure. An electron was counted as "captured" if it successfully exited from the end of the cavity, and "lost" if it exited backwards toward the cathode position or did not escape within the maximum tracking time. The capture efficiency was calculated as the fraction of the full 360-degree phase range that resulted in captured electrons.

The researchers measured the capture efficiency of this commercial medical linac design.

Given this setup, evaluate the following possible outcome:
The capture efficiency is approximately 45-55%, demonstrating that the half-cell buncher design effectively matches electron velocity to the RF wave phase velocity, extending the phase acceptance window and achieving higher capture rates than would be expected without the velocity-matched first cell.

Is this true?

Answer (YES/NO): YES